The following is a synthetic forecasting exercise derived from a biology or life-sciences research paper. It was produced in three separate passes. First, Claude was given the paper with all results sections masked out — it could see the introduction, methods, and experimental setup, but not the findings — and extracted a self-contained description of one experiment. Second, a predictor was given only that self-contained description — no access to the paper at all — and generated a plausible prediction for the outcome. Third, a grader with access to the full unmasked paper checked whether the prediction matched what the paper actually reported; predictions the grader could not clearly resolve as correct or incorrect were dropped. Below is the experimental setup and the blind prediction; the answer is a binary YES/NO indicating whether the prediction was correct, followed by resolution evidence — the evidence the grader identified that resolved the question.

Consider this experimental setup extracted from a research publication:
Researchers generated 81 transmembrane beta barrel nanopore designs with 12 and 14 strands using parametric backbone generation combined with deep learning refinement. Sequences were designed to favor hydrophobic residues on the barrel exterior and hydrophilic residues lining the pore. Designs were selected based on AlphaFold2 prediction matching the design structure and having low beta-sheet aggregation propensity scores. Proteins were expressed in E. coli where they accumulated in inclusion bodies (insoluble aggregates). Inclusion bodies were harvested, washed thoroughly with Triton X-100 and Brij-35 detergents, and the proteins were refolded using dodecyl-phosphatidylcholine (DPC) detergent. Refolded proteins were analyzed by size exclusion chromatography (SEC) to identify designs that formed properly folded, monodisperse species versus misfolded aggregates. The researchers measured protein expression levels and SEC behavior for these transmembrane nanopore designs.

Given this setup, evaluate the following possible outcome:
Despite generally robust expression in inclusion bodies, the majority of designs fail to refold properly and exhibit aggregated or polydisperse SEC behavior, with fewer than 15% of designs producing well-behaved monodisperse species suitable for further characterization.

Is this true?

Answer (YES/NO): NO